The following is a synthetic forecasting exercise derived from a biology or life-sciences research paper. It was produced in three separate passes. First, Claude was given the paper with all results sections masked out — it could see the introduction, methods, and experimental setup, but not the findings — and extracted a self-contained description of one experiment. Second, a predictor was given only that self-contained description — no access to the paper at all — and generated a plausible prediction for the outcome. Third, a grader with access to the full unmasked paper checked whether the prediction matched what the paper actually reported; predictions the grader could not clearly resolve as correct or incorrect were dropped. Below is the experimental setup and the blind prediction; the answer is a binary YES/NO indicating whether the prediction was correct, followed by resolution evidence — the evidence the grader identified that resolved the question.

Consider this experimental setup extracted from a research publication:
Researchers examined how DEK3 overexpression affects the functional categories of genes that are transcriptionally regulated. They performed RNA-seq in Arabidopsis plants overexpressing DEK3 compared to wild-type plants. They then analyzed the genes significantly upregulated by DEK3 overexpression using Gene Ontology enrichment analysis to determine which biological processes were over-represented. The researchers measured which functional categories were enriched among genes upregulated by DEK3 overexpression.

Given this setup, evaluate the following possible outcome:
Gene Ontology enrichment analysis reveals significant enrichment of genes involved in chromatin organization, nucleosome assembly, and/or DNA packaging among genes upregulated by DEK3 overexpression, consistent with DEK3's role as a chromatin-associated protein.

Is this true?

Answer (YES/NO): NO